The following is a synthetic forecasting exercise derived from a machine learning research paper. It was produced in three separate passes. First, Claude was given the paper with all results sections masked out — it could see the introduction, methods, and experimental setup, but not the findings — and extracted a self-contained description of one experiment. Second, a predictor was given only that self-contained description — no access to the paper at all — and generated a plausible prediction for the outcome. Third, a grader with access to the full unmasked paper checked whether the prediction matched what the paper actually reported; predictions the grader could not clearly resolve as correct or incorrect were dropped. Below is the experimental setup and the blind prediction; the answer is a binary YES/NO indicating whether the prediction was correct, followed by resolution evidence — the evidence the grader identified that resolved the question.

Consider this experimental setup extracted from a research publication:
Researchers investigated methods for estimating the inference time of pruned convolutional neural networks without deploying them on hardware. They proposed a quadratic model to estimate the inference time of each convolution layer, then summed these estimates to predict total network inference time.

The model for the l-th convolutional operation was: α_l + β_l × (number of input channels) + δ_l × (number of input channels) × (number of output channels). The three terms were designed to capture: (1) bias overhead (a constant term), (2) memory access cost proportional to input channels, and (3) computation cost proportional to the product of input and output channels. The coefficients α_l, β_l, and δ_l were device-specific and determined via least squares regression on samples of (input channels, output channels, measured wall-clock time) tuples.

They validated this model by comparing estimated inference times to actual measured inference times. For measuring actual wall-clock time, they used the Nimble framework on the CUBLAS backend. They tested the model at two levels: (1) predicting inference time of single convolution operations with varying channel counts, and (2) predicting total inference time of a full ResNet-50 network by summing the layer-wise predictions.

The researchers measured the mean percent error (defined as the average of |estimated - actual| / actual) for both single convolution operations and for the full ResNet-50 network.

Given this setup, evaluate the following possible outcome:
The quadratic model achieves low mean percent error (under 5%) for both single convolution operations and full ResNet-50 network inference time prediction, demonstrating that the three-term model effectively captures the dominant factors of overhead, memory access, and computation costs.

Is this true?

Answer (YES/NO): NO